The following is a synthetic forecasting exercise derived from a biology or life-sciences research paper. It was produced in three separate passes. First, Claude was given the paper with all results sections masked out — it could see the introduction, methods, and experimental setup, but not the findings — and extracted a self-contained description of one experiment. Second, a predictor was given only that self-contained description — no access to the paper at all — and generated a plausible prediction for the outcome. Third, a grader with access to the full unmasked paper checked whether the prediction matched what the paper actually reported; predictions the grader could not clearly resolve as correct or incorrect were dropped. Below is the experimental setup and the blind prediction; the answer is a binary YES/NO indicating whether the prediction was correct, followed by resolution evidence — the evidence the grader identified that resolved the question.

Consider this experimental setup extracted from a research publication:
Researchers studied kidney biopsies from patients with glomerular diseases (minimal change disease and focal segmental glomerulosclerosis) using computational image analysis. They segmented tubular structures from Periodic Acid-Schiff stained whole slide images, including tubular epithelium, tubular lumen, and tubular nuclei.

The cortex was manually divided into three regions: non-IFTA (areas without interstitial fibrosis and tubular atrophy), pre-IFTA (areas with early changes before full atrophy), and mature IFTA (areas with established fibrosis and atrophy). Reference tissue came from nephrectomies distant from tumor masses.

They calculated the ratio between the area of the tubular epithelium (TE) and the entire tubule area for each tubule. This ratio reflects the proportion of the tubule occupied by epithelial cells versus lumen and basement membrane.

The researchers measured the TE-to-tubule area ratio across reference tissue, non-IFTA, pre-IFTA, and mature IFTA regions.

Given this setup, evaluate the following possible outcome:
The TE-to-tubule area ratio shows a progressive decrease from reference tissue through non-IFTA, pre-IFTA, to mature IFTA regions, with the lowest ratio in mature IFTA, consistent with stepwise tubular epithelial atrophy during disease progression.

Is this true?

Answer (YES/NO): NO